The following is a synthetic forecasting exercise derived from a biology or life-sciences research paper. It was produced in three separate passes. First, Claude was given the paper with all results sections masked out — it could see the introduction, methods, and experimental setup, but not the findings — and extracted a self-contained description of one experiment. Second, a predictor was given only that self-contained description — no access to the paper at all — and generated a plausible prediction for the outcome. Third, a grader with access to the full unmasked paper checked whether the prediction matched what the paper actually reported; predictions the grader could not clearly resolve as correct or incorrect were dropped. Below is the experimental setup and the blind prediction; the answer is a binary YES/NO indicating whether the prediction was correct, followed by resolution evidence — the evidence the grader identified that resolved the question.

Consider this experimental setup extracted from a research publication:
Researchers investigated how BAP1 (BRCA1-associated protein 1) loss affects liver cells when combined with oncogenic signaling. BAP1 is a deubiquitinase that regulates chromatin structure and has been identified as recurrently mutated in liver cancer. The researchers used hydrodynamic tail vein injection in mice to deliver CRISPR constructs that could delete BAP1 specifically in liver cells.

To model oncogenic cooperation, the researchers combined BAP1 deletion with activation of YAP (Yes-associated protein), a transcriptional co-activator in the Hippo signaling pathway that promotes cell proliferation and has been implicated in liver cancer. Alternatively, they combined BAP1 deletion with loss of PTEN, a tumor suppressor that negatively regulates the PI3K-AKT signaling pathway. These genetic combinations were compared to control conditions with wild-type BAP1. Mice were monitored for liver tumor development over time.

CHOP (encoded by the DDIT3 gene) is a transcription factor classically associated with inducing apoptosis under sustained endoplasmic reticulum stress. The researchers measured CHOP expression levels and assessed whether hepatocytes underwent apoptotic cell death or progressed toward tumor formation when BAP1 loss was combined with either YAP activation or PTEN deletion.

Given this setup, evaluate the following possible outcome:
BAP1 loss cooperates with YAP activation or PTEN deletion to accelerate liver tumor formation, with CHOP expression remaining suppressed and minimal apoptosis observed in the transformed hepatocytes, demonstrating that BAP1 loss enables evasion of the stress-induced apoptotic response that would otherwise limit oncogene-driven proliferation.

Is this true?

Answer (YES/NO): NO